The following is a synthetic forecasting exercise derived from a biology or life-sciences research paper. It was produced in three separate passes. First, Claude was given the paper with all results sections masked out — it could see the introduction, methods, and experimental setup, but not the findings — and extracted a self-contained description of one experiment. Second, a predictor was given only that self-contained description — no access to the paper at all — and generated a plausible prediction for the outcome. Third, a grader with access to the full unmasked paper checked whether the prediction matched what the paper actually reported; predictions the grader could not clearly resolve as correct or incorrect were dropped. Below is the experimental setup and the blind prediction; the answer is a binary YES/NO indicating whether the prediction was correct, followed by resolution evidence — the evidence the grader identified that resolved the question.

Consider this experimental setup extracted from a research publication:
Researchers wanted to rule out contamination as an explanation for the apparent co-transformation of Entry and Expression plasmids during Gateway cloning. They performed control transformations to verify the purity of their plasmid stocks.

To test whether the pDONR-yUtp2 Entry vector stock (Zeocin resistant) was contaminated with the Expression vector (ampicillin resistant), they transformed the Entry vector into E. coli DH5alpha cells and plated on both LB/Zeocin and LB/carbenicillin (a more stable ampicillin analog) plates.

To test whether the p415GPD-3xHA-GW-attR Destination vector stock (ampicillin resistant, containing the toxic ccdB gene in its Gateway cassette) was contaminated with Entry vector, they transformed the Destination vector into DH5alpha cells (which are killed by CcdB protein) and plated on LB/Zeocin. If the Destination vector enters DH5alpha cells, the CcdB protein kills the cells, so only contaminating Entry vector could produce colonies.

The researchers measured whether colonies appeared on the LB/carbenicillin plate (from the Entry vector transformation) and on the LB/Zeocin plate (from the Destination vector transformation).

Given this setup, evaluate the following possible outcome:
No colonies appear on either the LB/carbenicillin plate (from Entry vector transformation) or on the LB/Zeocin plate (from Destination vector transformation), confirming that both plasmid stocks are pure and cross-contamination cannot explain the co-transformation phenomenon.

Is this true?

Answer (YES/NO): YES